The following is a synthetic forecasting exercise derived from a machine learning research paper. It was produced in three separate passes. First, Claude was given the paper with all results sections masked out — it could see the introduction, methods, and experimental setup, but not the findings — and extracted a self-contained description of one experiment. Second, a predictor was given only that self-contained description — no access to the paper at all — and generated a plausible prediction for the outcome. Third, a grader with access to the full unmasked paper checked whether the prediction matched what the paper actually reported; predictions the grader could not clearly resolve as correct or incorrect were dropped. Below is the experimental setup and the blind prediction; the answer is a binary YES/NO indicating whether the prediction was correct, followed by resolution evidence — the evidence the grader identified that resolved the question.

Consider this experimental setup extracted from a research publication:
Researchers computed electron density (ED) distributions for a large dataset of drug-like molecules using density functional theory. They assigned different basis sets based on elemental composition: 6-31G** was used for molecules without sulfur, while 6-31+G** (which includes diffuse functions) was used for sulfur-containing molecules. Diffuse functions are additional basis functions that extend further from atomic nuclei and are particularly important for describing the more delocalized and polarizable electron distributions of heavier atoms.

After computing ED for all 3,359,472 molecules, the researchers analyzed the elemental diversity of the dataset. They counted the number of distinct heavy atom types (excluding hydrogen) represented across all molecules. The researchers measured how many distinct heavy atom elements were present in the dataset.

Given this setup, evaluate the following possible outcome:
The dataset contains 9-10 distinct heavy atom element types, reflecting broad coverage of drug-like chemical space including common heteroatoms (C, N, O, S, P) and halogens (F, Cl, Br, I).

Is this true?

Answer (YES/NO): NO